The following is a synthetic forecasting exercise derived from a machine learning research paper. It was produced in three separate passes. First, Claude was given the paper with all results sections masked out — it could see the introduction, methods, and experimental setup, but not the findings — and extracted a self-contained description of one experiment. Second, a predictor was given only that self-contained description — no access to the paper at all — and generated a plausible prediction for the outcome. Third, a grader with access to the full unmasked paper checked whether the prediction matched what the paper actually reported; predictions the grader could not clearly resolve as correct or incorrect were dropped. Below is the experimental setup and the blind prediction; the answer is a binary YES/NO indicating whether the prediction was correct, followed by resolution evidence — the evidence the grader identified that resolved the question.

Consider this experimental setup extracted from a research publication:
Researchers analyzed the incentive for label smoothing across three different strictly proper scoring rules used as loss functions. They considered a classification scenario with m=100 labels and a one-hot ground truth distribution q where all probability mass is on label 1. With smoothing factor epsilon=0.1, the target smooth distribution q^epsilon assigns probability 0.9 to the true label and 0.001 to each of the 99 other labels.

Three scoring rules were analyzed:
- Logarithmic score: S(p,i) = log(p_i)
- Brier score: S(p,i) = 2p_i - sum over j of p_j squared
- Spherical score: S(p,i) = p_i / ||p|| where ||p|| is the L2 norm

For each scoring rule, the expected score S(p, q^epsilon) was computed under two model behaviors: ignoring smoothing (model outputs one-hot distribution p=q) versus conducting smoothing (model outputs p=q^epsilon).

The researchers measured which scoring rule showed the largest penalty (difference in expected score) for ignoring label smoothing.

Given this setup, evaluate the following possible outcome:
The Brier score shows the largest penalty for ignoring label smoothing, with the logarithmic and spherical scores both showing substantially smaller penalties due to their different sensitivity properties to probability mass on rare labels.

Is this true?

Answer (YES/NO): NO